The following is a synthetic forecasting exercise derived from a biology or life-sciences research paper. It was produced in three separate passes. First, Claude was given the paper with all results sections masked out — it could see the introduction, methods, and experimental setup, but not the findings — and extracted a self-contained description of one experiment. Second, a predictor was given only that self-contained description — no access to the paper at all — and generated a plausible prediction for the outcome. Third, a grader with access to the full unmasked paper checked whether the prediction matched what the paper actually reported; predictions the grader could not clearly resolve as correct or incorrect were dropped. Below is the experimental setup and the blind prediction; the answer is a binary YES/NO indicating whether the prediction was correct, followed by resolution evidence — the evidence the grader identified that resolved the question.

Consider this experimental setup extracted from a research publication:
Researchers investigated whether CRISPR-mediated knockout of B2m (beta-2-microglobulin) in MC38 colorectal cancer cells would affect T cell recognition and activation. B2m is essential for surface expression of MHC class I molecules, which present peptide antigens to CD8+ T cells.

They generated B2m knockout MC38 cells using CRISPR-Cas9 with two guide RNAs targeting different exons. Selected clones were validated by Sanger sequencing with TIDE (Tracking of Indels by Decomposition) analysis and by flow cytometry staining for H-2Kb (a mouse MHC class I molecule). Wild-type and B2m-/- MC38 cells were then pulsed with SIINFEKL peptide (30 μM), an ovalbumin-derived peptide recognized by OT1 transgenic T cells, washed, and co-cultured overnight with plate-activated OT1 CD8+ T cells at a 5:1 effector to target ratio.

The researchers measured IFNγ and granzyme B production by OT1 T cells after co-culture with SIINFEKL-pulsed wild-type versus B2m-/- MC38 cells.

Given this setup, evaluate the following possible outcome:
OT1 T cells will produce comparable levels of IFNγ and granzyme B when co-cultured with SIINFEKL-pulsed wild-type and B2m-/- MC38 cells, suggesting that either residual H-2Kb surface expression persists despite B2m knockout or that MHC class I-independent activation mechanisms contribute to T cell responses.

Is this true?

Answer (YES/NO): NO